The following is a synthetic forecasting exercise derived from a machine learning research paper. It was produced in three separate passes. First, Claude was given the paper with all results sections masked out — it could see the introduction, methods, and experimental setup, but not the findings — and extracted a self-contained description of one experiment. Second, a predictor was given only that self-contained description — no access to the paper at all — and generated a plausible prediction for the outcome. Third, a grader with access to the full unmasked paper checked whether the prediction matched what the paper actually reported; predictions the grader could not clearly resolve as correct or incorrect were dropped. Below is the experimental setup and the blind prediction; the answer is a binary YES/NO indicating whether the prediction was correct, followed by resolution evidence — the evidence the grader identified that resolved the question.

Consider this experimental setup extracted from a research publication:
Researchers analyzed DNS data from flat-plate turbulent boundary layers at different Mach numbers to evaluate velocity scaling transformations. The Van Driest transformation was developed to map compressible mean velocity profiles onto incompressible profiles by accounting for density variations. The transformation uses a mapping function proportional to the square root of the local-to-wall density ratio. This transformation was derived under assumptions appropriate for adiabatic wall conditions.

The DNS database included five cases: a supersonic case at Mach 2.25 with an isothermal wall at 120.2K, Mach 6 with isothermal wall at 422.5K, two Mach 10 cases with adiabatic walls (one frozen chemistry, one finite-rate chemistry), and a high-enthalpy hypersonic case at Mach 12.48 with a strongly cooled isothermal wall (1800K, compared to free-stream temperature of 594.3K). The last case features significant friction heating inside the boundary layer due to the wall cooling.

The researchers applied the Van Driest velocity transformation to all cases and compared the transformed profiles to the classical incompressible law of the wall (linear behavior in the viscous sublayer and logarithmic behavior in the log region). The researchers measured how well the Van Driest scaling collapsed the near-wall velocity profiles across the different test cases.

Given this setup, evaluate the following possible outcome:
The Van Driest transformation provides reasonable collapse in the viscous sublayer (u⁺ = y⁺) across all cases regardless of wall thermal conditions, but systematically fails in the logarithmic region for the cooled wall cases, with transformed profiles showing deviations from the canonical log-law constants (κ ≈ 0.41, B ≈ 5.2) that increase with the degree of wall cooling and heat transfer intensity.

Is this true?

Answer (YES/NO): NO